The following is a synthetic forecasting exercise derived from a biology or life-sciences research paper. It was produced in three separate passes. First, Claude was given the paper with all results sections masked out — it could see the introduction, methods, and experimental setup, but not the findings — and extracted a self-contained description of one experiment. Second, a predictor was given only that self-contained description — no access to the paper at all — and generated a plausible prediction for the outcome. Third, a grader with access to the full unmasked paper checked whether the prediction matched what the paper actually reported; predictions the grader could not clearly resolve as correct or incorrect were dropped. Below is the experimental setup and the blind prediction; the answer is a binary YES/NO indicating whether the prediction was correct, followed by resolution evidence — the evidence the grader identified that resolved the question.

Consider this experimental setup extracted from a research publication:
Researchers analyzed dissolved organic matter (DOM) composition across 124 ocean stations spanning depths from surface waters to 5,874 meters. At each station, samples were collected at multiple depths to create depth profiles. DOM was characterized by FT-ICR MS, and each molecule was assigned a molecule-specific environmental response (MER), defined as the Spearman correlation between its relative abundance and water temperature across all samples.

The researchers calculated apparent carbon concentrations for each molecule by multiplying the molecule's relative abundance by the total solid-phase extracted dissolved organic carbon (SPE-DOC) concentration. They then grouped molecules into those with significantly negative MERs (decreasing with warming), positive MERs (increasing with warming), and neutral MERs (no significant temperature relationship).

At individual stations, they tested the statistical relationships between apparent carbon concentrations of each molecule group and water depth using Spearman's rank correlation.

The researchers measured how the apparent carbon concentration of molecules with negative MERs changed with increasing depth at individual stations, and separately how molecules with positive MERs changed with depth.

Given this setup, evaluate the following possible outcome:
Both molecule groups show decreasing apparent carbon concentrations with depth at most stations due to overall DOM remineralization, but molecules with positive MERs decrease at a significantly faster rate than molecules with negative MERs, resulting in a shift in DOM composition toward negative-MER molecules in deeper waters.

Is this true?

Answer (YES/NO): NO